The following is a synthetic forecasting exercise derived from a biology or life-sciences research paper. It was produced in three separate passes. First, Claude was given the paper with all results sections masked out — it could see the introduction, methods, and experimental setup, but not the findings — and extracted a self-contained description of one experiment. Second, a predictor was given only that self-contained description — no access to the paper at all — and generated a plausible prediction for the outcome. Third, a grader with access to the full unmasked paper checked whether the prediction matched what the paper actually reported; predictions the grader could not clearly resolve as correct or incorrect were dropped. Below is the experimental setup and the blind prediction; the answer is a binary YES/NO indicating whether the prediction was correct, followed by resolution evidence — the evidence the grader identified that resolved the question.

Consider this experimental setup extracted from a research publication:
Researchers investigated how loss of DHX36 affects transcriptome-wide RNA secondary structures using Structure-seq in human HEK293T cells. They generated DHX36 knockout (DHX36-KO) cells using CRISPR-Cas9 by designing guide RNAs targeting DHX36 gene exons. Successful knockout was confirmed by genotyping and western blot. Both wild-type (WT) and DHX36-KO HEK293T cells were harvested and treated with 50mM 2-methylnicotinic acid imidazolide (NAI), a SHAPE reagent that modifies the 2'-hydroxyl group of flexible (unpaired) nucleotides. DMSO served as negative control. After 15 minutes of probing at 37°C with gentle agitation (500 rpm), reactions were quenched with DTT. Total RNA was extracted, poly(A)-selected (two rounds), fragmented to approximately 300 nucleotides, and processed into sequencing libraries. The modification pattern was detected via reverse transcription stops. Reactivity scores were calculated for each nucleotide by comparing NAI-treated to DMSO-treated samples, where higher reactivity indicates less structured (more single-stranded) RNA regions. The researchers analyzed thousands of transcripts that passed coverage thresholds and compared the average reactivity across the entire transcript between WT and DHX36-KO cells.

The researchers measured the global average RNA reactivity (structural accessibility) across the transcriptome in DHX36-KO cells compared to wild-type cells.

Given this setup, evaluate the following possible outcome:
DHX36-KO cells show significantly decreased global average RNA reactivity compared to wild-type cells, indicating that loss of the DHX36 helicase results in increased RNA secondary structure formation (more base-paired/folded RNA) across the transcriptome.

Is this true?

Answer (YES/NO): YES